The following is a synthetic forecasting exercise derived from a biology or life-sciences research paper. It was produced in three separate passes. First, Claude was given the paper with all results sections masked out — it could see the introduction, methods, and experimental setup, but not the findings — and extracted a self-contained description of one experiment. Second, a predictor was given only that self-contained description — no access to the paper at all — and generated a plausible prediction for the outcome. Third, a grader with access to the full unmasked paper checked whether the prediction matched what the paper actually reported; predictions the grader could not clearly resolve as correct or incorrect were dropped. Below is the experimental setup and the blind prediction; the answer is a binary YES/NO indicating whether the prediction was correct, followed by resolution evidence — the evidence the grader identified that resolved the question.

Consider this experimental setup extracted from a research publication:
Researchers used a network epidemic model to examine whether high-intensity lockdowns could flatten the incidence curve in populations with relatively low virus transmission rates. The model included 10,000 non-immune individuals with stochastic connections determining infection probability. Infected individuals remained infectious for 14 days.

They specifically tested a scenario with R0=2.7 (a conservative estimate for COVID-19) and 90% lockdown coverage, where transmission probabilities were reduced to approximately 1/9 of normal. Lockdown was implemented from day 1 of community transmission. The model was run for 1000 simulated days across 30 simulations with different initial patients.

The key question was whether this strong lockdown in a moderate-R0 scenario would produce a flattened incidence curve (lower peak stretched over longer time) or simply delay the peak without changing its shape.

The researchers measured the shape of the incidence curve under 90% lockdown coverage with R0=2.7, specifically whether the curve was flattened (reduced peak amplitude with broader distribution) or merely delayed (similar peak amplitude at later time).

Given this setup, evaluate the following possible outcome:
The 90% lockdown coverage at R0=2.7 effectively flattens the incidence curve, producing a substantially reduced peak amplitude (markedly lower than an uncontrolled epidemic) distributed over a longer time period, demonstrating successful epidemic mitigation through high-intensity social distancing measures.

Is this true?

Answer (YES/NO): NO